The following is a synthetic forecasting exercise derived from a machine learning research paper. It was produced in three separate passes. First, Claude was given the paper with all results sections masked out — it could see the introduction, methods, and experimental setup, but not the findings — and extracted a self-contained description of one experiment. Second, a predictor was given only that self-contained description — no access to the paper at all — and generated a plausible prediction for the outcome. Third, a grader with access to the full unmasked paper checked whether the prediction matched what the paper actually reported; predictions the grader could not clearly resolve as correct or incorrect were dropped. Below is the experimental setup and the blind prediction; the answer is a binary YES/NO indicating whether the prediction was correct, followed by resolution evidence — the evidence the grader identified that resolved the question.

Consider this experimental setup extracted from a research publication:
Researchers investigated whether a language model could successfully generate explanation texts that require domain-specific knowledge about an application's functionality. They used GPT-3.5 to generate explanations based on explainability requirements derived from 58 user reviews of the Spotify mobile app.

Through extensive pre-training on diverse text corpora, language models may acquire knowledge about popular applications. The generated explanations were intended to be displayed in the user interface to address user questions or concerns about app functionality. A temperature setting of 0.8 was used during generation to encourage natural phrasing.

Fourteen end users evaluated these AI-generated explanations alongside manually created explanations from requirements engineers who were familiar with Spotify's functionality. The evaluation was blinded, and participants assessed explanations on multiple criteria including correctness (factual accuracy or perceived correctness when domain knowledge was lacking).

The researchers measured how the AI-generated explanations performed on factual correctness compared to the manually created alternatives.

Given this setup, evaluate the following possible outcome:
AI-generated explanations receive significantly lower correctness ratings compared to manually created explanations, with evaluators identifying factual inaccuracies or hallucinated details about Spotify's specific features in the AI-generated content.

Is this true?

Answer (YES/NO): NO